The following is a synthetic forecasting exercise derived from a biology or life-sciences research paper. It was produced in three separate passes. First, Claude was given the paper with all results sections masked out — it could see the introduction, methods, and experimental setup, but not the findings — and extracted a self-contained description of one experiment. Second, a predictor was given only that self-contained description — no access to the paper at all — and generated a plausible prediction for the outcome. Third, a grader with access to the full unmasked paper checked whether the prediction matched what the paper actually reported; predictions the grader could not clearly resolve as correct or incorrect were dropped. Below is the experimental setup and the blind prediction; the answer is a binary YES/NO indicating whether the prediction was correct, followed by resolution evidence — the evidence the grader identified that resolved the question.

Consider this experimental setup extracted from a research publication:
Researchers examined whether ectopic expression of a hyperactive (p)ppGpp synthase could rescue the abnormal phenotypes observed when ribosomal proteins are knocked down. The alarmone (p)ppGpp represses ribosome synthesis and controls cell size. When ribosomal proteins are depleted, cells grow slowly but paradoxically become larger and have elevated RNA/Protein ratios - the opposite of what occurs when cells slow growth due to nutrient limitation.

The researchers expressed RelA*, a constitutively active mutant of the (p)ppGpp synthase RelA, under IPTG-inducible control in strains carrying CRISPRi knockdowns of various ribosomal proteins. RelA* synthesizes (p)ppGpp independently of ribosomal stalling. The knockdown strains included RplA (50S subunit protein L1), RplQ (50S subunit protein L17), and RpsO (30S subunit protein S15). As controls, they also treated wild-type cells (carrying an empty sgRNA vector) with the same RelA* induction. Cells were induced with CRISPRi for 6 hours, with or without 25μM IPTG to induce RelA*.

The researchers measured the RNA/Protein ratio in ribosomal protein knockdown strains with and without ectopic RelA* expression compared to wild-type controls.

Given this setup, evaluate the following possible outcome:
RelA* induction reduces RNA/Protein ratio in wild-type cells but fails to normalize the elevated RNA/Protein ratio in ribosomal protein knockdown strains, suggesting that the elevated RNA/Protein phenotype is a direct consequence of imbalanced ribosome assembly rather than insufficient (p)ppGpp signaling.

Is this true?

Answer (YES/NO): NO